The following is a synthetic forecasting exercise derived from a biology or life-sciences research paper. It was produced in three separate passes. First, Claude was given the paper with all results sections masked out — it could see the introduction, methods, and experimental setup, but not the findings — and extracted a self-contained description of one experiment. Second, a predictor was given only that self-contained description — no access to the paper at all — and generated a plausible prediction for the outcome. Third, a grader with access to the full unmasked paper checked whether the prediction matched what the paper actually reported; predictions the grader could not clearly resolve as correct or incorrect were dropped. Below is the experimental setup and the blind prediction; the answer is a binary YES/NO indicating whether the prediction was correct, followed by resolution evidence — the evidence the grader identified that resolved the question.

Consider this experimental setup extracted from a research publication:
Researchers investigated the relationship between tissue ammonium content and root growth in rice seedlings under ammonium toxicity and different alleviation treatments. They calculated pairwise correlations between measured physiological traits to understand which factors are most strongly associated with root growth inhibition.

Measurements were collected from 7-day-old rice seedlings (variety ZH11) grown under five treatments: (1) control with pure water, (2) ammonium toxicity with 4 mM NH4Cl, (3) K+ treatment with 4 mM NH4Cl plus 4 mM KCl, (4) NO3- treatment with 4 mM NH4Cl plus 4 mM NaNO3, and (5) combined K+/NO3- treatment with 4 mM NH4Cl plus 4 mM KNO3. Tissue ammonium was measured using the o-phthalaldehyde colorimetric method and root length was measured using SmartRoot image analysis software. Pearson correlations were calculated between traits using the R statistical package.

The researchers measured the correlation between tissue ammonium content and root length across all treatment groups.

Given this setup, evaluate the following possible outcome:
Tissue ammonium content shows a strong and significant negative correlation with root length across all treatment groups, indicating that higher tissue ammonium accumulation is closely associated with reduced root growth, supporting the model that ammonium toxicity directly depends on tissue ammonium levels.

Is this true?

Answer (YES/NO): NO